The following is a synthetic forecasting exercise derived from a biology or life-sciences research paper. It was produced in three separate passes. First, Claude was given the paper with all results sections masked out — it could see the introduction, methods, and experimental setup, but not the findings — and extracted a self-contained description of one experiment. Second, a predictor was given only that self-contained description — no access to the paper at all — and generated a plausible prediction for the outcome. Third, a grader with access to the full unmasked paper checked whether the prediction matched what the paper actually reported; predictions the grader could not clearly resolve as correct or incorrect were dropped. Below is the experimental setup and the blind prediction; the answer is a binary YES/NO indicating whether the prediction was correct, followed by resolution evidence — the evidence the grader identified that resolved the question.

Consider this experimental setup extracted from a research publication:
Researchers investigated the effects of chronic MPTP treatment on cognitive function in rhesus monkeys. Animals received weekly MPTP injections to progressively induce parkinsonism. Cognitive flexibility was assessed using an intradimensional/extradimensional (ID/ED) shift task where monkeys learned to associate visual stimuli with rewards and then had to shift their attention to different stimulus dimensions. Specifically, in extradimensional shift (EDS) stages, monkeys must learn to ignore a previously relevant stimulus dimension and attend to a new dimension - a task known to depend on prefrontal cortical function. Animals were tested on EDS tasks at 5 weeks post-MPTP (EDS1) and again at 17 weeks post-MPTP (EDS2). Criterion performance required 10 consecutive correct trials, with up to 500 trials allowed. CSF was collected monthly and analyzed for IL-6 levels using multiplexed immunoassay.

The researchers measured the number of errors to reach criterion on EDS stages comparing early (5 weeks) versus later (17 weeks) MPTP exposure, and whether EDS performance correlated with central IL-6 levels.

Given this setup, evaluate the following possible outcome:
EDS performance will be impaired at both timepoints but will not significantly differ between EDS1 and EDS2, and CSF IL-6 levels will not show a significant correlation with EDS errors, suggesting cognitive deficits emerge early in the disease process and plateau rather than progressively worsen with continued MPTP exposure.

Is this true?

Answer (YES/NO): NO